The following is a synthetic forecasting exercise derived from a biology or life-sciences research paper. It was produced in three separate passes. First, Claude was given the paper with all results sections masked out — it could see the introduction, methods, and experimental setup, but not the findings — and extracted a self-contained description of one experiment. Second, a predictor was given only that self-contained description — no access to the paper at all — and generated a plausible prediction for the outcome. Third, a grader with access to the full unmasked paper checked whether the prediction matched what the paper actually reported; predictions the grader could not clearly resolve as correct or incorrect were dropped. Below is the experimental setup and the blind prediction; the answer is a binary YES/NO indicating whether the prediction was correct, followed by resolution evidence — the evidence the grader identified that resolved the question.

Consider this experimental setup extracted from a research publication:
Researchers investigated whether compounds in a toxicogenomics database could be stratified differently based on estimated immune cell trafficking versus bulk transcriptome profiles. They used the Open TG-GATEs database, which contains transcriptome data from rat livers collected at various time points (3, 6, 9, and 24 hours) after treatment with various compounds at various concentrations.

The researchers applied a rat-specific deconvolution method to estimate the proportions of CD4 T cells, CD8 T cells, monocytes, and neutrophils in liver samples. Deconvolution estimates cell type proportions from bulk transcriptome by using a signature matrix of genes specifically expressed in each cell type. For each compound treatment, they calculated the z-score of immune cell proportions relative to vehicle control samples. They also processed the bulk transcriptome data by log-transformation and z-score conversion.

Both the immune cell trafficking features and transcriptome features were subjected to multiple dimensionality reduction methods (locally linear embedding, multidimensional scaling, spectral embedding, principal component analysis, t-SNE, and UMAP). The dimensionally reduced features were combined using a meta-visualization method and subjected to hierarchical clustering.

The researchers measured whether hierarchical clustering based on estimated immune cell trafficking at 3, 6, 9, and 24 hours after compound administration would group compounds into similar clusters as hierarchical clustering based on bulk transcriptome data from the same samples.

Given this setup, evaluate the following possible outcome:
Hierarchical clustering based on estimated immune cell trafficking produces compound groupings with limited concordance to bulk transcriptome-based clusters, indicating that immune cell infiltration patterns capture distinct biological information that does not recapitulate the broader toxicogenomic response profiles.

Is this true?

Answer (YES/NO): YES